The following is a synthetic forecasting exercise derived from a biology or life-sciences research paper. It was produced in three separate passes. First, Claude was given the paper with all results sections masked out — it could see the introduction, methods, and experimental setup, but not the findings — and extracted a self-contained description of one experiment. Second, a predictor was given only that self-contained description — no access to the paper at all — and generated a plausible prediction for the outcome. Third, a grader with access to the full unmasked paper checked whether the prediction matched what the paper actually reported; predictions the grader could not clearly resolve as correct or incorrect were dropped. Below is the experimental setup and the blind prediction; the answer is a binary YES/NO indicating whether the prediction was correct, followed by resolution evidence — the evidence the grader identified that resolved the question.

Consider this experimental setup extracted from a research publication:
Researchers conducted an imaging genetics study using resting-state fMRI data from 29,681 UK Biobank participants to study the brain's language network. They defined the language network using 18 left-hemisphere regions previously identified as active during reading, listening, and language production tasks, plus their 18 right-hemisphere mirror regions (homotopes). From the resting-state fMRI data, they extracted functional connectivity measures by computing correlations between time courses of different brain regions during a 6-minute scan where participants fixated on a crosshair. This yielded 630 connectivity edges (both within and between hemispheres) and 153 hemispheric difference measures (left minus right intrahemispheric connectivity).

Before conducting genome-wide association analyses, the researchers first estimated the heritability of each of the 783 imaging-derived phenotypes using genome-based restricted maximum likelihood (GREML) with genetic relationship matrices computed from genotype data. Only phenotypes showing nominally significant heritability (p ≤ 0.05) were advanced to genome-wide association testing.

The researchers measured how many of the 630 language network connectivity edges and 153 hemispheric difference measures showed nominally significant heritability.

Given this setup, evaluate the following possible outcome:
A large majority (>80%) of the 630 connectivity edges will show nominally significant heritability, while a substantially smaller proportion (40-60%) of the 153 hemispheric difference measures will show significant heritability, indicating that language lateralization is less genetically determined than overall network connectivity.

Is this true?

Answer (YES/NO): NO